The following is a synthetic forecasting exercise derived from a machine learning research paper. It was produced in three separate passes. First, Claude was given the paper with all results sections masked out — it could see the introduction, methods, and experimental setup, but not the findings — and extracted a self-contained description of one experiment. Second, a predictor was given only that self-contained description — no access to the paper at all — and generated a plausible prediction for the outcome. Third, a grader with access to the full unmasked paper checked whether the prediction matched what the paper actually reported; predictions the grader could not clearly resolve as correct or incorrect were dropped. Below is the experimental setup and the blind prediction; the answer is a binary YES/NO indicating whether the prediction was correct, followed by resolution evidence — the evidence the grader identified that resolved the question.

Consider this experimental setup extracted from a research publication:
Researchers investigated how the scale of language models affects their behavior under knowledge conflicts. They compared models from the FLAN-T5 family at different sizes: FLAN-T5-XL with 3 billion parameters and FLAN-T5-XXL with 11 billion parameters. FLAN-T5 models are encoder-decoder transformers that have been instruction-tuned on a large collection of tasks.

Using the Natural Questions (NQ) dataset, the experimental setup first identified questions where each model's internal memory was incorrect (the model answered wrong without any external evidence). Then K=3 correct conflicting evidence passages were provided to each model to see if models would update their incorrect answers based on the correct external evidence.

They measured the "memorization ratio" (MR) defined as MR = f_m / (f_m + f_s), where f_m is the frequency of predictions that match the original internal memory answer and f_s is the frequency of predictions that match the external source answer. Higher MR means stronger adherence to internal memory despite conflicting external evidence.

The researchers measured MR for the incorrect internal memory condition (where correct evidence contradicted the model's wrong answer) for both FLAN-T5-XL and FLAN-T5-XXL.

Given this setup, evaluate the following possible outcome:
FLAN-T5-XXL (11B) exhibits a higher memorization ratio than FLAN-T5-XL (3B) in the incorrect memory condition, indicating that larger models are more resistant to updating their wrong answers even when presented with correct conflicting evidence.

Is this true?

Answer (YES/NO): YES